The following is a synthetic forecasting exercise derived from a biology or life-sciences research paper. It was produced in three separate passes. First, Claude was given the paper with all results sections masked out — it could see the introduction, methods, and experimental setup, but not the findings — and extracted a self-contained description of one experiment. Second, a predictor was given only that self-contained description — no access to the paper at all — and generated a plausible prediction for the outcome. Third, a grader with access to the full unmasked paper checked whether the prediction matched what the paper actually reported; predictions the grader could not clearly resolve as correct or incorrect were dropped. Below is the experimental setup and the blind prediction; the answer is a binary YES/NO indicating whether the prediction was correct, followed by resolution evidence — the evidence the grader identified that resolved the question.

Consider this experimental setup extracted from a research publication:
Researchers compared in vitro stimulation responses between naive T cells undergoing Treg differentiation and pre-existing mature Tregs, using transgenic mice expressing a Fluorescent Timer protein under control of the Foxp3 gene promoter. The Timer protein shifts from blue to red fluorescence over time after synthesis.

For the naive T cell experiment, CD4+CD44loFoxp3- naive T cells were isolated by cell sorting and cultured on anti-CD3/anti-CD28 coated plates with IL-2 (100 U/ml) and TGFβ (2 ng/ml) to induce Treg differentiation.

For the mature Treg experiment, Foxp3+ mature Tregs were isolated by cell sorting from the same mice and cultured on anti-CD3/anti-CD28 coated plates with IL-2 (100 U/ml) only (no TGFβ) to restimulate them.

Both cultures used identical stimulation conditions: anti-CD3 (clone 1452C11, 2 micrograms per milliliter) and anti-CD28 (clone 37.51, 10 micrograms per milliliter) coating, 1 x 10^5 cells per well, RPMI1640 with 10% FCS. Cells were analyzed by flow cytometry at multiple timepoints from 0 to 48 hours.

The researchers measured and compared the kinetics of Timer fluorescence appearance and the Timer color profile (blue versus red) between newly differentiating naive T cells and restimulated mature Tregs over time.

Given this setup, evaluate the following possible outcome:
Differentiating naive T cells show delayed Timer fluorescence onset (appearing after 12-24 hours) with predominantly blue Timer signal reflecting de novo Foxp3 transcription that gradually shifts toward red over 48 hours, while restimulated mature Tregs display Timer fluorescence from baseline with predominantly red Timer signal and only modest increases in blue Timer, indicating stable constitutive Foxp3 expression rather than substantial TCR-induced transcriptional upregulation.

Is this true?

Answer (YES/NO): YES